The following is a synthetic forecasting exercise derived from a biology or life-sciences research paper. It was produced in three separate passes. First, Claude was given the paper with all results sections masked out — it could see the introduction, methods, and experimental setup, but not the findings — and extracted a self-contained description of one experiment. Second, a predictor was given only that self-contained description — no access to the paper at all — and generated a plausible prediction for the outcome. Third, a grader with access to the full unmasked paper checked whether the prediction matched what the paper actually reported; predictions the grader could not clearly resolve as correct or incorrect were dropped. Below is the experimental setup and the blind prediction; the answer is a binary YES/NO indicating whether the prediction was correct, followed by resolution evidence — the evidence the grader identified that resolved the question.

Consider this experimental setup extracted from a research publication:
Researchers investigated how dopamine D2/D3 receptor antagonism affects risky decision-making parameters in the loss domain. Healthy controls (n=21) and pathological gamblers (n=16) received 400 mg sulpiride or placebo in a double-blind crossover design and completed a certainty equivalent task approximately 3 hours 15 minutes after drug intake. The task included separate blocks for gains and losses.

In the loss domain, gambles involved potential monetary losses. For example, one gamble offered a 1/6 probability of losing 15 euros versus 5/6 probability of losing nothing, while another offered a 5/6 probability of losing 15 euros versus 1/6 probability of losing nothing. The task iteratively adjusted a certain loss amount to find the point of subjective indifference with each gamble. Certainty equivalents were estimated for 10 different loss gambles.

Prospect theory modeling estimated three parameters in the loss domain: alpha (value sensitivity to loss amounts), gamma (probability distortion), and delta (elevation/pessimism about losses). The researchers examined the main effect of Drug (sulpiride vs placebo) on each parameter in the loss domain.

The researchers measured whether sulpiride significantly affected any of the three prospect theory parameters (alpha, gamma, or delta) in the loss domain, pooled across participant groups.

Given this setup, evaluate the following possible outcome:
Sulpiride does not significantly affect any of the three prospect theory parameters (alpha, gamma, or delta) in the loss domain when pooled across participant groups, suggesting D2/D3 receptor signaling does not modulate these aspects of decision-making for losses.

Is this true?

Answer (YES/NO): YES